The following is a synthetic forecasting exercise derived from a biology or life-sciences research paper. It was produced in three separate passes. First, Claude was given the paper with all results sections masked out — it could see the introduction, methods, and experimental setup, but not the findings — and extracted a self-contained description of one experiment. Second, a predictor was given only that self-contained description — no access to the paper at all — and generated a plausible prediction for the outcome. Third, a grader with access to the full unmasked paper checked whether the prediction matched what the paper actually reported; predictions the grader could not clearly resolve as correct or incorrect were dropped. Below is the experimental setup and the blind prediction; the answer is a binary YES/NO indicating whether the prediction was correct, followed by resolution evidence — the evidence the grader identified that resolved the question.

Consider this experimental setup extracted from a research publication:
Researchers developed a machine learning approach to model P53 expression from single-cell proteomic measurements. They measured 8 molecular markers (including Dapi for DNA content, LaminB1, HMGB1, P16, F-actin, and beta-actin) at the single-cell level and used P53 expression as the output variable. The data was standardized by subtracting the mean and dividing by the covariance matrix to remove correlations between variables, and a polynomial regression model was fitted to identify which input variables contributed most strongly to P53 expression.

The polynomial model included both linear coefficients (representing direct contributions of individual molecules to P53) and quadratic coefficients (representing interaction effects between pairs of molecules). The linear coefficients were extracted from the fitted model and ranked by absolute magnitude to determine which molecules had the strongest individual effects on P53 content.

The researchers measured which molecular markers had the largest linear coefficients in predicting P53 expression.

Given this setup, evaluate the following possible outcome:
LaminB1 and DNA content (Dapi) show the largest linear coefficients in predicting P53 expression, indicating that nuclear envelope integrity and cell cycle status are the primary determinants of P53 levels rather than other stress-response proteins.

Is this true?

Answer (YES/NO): NO